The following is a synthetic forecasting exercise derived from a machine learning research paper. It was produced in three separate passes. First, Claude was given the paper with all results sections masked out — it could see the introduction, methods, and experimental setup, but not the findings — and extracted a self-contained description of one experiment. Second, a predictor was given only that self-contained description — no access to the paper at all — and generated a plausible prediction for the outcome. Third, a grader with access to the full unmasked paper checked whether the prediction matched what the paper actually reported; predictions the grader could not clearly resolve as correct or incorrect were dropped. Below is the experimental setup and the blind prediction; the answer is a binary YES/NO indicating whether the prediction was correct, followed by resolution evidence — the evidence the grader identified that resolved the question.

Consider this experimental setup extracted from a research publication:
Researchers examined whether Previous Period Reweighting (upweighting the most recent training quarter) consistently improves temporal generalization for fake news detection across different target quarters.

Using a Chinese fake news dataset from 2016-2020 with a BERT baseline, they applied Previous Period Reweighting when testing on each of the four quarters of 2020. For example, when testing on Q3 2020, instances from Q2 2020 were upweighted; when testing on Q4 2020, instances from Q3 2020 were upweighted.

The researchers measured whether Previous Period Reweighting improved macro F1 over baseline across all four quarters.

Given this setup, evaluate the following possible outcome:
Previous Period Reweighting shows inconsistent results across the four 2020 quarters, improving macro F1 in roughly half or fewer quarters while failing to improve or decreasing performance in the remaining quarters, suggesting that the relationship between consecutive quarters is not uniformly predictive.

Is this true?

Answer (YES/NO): YES